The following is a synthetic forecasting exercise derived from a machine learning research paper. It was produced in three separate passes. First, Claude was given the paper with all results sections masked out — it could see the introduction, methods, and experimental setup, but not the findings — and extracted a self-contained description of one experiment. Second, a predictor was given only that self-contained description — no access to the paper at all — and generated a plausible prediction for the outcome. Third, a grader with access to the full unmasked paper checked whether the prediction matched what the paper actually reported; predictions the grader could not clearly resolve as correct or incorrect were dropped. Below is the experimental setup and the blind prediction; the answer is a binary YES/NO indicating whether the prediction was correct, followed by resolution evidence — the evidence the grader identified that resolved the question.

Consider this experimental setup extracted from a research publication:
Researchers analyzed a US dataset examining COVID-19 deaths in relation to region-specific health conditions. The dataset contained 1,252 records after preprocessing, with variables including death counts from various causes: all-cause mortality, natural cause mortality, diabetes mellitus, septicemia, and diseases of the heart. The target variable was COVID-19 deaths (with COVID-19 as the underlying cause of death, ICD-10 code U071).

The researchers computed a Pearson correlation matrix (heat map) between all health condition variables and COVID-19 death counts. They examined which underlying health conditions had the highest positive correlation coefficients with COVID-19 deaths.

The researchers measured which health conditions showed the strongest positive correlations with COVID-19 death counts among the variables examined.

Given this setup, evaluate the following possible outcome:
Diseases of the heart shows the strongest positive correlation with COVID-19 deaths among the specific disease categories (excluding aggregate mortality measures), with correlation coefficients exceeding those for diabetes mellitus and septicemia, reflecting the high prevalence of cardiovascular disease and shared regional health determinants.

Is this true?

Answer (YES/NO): NO